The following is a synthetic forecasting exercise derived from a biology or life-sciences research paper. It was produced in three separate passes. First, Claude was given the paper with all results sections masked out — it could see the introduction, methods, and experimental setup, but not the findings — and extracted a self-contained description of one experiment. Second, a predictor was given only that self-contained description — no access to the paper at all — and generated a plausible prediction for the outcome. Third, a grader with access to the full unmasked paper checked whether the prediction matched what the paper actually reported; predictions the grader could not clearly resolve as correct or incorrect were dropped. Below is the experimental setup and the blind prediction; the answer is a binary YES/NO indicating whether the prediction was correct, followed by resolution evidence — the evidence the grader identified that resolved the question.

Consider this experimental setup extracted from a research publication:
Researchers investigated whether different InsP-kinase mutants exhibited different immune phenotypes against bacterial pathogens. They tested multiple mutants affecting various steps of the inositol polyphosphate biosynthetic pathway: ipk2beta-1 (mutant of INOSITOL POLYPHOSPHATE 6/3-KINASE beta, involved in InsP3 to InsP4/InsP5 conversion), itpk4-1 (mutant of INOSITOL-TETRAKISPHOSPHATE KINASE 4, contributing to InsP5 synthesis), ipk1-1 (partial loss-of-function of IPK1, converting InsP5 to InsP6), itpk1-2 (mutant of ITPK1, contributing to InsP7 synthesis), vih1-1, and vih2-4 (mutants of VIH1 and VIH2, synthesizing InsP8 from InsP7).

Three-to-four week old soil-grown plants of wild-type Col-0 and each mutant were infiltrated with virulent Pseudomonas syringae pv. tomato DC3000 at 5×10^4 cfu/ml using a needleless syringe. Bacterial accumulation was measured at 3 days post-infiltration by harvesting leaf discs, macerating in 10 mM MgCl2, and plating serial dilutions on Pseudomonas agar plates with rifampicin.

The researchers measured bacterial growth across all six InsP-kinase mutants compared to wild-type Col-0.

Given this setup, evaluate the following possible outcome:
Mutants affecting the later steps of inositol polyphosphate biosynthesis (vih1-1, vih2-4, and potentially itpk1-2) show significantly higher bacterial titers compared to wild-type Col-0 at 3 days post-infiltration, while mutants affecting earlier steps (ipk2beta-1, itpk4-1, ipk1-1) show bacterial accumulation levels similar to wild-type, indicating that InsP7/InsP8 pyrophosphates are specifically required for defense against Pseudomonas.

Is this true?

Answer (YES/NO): NO